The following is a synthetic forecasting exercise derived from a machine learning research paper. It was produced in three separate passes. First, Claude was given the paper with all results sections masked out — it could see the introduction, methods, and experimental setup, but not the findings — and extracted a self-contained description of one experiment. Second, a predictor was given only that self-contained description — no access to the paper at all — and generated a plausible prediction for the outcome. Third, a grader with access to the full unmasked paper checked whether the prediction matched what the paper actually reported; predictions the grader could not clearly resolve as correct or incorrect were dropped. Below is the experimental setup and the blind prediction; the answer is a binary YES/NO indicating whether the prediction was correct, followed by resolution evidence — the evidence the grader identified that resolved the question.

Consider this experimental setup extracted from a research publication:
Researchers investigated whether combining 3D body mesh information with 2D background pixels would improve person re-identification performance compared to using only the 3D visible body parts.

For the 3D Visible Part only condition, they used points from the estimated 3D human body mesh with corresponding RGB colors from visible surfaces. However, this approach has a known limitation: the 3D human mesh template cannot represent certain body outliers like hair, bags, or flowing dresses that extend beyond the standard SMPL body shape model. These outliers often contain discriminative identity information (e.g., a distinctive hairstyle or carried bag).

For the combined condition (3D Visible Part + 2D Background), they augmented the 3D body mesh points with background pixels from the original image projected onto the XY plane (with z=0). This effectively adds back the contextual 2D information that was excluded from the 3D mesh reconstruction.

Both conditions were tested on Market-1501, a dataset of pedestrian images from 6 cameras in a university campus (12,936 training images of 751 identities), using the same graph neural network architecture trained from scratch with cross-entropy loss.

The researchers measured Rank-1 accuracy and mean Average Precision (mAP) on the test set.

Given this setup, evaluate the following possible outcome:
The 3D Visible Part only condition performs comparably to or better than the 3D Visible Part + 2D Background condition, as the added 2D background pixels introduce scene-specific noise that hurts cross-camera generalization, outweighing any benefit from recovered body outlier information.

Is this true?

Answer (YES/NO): NO